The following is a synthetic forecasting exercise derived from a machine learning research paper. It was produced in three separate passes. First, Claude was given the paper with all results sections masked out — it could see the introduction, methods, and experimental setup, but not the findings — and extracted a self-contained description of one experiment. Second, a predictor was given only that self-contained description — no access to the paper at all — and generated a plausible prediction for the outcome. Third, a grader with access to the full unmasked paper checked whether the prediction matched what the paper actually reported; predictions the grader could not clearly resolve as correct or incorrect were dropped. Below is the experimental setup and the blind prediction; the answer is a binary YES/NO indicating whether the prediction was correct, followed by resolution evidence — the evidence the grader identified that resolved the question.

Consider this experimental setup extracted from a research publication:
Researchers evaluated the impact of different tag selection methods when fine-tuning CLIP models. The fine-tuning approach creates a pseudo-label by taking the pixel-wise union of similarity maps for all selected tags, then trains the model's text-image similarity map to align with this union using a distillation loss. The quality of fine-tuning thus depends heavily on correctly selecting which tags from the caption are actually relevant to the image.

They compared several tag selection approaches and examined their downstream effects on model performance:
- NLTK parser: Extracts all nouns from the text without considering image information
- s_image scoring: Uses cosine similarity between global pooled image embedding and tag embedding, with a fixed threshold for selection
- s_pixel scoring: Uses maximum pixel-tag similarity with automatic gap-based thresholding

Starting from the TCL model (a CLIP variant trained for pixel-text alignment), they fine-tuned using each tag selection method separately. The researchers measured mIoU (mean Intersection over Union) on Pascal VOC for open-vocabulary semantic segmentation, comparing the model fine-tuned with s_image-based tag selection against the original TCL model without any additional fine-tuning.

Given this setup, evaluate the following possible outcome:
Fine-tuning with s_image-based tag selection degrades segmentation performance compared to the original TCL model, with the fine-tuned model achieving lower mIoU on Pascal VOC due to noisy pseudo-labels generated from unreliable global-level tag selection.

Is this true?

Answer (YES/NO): YES